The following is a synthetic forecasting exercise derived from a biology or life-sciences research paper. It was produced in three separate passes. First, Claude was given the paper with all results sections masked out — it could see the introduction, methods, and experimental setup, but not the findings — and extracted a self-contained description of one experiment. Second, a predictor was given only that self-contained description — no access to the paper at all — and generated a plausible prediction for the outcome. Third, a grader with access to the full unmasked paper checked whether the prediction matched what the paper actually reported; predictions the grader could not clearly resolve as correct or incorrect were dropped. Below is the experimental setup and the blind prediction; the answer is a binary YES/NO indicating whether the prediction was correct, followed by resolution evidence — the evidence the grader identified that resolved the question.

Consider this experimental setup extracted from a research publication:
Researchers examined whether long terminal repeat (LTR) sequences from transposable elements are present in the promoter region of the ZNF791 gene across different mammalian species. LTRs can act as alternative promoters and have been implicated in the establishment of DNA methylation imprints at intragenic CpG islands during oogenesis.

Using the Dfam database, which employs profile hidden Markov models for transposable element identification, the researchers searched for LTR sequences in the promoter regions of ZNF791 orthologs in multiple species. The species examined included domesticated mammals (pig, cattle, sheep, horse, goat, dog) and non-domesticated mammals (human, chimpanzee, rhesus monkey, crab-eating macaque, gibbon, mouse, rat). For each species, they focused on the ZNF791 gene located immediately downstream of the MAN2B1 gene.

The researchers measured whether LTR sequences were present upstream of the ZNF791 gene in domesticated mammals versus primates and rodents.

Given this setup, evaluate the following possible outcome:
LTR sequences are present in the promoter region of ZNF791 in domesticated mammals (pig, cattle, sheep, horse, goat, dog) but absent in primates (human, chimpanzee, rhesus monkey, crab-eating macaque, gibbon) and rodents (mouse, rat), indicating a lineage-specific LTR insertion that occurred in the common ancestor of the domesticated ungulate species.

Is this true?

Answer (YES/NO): NO